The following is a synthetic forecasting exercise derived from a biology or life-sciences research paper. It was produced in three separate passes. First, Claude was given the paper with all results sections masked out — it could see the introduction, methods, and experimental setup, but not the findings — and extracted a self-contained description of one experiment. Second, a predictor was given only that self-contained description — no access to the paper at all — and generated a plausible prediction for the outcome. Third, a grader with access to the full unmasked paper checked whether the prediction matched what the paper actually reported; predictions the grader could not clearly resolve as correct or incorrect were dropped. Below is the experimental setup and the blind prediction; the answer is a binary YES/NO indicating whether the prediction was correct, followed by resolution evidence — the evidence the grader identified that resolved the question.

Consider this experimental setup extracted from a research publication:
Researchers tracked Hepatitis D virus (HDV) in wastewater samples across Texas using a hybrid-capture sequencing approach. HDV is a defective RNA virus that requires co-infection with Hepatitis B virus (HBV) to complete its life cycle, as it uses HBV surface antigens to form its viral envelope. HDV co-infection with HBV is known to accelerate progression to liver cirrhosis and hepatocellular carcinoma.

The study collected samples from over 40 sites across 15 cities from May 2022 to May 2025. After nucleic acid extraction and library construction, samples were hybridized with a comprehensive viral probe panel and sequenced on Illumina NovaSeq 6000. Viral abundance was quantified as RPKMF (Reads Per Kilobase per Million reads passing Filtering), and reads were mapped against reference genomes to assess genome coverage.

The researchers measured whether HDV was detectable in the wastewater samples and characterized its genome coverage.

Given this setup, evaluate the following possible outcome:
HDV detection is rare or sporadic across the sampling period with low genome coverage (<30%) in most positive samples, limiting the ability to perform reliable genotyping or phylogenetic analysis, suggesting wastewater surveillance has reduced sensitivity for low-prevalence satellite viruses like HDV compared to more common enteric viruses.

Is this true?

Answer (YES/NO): YES